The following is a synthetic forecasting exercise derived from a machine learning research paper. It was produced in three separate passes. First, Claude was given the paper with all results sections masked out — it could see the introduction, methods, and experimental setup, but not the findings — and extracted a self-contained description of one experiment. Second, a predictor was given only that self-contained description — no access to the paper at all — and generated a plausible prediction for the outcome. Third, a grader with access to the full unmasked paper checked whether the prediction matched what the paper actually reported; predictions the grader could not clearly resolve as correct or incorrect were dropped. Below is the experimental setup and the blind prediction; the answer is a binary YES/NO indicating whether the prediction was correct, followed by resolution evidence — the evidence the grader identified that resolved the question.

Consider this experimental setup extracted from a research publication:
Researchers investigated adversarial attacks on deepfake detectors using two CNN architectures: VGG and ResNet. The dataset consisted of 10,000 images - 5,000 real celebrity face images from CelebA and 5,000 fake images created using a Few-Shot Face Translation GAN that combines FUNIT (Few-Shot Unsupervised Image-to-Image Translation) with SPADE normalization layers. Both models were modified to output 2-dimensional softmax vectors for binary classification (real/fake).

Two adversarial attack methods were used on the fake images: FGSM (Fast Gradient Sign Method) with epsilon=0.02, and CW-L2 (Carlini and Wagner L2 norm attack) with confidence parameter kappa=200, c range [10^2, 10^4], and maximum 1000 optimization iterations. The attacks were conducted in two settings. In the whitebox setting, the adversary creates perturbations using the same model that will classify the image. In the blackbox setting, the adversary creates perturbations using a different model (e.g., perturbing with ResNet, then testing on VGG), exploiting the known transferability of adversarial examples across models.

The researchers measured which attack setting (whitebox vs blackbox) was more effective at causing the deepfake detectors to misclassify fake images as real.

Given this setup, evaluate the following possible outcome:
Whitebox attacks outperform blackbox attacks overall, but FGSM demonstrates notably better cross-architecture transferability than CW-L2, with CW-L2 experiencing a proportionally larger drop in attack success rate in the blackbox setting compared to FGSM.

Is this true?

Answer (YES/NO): NO